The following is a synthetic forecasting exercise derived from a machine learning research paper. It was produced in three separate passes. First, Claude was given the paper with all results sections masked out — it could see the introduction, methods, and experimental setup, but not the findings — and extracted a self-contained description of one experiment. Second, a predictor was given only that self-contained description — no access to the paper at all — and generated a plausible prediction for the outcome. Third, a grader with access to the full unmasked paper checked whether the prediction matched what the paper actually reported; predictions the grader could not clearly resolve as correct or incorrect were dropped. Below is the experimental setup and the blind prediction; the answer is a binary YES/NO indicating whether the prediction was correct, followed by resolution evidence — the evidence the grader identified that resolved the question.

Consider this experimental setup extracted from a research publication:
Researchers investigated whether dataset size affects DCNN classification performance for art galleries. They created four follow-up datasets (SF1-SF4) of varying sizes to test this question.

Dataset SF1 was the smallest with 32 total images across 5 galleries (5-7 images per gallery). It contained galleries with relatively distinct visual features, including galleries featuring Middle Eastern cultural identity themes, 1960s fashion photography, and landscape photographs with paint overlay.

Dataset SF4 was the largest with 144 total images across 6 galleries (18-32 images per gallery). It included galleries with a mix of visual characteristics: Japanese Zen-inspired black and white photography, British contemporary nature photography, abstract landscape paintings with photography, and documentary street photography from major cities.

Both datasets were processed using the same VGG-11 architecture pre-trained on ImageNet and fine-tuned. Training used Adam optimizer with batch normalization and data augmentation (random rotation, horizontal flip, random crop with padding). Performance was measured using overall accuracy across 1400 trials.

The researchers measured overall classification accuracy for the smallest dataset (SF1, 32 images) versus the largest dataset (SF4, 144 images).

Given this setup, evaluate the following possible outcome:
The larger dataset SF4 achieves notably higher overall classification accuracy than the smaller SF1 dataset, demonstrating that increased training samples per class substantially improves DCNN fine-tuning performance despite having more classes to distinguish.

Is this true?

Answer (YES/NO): NO